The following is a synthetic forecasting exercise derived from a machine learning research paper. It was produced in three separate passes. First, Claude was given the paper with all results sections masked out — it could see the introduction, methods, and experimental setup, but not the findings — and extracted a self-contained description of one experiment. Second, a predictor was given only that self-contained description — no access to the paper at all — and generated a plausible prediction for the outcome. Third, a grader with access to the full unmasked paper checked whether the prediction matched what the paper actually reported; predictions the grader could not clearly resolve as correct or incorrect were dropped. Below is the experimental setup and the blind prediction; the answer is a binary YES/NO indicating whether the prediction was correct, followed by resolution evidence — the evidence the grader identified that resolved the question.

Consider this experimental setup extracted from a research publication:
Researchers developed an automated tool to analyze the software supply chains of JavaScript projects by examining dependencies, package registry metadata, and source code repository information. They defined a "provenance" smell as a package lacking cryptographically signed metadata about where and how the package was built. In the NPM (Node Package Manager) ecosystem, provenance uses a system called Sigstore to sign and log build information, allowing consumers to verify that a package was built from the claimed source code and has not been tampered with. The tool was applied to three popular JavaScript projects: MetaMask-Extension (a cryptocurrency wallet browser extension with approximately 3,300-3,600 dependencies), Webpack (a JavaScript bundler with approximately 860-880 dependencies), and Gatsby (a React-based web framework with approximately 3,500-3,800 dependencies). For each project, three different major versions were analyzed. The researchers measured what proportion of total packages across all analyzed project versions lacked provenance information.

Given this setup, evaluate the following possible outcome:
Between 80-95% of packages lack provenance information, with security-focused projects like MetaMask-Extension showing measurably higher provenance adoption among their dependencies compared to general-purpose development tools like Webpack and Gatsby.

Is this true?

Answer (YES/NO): NO